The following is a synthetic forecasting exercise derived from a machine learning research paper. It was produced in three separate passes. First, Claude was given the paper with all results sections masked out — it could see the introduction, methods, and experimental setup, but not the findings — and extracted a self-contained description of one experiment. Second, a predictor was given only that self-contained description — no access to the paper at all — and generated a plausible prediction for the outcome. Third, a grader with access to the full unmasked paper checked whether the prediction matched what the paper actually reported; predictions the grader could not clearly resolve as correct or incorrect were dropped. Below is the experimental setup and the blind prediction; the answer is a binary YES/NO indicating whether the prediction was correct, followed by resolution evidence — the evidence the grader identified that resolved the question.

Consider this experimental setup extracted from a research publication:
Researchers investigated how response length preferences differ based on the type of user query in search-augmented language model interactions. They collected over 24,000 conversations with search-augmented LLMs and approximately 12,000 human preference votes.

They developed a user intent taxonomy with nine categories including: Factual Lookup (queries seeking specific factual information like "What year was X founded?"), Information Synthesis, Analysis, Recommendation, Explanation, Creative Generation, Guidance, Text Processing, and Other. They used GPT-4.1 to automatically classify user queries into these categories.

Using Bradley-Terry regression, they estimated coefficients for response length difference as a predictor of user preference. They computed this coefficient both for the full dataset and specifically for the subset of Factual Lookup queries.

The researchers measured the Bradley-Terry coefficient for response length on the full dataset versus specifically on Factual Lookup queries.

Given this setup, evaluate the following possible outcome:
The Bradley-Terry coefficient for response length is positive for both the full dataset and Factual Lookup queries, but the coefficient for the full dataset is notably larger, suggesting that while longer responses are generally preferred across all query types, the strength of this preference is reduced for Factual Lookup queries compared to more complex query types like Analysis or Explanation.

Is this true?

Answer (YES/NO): YES